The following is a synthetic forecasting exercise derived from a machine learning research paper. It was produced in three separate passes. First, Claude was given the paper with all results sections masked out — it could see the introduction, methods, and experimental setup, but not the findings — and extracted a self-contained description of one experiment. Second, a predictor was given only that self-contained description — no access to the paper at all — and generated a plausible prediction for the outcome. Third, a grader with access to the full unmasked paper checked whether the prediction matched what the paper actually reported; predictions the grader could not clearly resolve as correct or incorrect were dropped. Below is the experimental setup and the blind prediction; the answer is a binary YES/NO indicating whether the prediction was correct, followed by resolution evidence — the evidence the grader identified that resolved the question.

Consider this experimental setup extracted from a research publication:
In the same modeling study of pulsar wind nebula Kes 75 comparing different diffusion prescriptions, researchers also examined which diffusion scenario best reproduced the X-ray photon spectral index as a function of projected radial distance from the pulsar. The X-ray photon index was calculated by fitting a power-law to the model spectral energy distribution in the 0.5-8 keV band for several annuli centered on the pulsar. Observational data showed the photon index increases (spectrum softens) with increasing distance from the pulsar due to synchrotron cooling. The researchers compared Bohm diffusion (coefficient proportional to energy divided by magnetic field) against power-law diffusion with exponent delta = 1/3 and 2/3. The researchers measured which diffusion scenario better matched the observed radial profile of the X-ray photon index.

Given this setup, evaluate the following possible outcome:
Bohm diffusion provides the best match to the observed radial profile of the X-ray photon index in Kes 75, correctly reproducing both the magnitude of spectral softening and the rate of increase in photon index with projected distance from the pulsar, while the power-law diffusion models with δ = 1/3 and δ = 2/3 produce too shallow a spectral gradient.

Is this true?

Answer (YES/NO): NO